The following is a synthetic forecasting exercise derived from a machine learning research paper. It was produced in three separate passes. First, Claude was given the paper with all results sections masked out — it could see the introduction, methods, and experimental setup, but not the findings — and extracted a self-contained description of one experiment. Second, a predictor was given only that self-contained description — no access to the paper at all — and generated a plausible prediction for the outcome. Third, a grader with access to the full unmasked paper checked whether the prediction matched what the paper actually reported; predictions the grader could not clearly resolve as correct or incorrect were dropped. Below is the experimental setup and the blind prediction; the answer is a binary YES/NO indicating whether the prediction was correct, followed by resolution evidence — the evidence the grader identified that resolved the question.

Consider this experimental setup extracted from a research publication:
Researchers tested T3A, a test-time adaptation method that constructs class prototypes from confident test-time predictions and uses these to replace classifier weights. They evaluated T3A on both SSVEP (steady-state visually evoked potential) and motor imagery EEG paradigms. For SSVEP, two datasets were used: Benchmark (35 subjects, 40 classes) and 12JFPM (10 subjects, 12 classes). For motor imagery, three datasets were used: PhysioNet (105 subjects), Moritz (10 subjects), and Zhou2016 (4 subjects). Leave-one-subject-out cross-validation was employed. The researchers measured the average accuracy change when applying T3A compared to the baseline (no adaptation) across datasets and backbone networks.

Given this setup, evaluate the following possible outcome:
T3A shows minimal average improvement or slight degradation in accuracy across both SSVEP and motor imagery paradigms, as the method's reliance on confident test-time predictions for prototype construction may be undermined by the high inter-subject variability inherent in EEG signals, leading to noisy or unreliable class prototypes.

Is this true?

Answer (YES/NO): NO